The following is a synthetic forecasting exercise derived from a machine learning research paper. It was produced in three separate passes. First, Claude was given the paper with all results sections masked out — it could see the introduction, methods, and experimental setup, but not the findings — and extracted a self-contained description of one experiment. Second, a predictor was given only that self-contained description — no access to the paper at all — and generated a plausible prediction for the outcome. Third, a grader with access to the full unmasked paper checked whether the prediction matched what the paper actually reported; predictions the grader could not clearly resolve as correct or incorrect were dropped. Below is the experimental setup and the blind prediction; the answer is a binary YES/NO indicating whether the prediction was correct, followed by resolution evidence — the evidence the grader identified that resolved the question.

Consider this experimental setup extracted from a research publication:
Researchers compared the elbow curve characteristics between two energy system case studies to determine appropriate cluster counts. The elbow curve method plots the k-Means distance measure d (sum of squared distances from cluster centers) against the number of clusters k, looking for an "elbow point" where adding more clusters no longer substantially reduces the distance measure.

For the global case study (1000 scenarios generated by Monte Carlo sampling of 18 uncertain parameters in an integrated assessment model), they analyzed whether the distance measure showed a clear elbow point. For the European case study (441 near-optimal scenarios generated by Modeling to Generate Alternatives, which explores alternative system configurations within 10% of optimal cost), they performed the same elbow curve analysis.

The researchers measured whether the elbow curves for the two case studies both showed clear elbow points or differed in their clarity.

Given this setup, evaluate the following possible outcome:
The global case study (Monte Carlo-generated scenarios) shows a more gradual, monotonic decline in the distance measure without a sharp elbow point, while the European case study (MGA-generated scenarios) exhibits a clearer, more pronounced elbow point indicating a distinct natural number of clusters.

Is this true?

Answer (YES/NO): NO